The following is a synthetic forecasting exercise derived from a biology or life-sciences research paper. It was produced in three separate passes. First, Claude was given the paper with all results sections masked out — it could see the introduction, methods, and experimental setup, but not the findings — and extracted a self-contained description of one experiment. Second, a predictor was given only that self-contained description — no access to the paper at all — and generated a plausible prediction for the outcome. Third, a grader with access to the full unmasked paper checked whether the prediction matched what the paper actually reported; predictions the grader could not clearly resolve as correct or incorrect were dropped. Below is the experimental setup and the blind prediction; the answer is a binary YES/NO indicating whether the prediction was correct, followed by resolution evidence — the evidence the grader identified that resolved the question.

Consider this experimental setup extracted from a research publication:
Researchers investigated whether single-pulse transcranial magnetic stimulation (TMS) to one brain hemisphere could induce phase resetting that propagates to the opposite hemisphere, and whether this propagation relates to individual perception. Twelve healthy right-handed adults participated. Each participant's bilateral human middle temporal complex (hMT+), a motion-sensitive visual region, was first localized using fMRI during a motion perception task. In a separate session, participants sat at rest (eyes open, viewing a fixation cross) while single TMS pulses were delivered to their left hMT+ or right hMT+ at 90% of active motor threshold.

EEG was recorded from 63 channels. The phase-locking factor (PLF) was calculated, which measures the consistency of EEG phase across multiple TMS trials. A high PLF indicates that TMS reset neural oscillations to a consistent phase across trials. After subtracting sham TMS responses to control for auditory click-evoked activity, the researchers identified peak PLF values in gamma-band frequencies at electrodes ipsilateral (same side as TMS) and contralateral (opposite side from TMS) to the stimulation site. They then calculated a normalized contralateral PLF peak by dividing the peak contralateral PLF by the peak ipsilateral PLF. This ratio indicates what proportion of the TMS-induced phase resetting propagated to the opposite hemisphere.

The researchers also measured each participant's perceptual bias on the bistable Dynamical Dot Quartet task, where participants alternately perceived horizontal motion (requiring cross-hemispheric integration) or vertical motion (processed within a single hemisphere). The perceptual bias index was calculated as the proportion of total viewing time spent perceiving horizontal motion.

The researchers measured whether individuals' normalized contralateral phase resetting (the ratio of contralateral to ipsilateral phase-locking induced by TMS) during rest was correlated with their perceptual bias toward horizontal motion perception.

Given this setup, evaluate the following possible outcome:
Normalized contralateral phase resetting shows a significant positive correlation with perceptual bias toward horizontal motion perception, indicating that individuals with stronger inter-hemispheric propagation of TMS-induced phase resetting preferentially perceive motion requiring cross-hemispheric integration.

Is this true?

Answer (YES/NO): YES